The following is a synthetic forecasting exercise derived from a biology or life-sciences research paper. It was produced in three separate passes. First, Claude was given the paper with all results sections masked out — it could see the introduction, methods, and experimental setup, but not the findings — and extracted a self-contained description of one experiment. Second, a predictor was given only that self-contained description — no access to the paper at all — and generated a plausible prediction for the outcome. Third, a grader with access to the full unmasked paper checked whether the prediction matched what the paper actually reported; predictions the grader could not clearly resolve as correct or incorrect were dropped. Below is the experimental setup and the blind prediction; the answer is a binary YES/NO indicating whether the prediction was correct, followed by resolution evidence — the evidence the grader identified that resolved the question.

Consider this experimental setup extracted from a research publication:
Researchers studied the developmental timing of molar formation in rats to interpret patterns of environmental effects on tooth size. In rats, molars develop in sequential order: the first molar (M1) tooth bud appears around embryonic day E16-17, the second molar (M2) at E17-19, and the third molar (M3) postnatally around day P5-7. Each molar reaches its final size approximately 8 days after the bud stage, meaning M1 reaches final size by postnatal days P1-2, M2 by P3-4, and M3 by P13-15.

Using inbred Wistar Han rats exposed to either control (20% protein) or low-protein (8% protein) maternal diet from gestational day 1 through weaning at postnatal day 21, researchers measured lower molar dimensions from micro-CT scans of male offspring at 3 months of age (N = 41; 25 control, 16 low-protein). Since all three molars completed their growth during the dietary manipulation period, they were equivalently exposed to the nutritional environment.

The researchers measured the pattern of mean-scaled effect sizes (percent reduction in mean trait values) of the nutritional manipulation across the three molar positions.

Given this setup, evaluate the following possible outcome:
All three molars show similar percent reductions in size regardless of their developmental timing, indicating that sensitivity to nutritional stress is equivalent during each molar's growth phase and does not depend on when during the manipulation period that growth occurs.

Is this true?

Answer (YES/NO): NO